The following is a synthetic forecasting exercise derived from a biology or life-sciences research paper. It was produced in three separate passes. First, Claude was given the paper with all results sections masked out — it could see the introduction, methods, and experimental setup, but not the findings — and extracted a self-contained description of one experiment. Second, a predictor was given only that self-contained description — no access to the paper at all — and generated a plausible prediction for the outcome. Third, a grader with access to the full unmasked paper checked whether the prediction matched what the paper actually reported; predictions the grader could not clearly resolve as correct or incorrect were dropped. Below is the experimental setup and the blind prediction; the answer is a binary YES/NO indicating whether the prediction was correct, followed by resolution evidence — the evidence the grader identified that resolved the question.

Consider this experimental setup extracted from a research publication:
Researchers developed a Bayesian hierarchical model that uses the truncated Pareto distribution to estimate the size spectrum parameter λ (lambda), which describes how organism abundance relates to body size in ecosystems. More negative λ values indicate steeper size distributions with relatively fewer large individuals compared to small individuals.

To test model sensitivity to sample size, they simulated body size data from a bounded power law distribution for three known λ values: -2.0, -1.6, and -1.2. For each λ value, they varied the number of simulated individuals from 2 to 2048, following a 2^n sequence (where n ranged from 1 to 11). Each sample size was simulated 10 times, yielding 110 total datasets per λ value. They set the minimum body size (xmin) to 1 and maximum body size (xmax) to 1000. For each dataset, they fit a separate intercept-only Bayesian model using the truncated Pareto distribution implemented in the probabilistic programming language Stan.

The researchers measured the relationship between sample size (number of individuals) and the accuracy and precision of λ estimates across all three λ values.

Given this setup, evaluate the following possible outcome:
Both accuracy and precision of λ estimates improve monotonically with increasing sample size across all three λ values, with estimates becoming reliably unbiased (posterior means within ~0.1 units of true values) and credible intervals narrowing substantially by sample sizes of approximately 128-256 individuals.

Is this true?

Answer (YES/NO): NO